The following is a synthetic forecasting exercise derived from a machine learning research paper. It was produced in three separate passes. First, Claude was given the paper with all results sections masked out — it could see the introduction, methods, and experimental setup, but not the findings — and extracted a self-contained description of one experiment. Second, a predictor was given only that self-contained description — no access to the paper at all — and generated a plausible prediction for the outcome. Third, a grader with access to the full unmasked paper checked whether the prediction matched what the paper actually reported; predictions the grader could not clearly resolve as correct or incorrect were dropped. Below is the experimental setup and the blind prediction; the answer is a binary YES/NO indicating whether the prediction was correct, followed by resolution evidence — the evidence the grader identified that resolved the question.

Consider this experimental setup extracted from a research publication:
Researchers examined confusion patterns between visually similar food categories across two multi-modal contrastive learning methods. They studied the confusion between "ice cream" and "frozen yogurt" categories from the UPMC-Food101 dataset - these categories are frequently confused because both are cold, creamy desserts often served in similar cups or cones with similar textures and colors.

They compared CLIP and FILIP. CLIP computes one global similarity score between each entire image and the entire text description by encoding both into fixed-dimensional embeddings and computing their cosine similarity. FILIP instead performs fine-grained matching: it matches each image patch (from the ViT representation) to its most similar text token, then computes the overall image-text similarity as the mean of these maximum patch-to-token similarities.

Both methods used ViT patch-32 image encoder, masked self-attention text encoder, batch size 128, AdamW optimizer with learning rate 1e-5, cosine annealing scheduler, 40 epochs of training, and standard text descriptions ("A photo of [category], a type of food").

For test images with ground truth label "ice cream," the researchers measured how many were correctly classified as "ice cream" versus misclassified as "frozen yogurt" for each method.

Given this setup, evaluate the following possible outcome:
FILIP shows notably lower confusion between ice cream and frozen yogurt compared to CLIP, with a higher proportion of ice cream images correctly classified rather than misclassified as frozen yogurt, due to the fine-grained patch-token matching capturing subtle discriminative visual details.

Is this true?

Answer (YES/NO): NO